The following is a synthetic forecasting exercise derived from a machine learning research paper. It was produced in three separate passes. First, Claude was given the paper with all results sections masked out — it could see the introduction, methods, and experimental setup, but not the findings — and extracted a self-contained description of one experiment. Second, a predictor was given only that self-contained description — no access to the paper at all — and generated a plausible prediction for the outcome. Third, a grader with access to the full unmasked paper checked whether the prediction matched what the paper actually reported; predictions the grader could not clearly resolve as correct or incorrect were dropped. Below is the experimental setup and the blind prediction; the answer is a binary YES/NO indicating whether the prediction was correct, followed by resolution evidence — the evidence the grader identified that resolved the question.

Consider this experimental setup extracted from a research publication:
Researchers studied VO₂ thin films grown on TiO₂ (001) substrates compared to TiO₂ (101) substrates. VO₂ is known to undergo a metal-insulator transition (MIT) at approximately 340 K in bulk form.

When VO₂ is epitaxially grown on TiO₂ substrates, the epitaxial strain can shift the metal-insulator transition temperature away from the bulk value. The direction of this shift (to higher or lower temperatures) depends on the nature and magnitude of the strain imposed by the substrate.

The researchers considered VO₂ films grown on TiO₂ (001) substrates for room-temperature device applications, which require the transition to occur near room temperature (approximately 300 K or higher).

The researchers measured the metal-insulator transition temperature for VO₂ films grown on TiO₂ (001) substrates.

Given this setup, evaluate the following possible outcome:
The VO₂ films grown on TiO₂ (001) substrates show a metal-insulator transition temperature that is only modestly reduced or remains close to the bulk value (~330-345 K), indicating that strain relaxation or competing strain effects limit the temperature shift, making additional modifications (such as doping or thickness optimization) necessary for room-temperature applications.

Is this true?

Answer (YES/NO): NO